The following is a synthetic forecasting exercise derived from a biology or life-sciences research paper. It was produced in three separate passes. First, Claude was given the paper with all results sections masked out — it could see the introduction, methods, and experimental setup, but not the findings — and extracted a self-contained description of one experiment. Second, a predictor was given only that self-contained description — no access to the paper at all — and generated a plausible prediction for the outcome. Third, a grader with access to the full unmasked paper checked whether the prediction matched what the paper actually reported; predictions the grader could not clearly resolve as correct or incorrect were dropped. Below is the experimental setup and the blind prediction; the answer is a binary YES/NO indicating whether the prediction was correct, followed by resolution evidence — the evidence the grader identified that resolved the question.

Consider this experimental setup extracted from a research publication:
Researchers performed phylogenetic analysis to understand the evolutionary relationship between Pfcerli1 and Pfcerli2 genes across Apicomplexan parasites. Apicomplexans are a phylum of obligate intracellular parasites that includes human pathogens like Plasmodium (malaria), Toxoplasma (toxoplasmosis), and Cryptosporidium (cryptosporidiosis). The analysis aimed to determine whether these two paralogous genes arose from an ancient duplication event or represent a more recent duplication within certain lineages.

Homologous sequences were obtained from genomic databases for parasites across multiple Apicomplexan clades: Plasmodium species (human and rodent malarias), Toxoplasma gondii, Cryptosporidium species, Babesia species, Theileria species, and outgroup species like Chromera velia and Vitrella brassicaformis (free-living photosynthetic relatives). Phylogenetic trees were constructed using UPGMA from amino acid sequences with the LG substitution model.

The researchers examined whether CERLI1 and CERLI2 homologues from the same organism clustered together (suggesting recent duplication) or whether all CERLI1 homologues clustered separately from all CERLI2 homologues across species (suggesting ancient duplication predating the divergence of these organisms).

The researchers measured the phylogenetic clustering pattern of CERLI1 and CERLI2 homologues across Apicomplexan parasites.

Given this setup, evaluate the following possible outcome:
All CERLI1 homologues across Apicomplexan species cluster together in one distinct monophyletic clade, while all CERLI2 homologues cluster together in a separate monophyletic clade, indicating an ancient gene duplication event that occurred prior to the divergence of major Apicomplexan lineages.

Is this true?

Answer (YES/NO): NO